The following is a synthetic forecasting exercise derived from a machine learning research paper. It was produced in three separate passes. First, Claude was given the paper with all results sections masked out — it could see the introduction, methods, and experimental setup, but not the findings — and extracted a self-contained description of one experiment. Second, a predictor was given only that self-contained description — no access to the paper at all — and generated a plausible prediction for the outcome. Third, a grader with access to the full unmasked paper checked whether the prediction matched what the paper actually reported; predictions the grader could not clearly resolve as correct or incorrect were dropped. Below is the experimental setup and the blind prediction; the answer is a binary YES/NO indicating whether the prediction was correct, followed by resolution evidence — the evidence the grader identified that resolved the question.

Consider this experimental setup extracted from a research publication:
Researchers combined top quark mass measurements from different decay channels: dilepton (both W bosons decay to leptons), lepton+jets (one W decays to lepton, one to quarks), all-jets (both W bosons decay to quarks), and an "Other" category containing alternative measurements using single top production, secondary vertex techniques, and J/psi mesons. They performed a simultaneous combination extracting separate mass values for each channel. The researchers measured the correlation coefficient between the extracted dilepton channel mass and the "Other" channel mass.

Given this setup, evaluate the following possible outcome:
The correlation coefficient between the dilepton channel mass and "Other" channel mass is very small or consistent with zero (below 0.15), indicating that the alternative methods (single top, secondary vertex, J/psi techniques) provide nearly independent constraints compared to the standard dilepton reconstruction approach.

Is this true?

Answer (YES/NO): YES